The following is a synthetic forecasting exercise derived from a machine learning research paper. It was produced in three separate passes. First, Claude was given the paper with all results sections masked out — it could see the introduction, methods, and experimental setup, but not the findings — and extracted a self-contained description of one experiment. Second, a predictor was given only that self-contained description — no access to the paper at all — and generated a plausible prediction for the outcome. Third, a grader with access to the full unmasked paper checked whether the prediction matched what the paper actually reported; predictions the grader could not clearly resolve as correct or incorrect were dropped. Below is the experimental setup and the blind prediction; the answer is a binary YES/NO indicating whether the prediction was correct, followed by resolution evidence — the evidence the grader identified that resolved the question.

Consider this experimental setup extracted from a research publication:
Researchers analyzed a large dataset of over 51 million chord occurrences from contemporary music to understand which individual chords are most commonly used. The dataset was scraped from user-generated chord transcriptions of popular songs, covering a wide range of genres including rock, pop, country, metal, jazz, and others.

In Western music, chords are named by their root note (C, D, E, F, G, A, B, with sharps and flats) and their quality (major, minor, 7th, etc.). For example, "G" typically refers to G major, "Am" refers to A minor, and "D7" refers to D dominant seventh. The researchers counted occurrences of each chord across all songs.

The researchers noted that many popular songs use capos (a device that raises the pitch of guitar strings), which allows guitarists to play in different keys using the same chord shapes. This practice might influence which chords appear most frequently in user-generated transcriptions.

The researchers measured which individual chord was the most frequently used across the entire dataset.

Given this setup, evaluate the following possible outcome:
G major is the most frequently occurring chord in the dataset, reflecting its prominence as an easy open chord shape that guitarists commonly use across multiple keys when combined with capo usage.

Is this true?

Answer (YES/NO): YES